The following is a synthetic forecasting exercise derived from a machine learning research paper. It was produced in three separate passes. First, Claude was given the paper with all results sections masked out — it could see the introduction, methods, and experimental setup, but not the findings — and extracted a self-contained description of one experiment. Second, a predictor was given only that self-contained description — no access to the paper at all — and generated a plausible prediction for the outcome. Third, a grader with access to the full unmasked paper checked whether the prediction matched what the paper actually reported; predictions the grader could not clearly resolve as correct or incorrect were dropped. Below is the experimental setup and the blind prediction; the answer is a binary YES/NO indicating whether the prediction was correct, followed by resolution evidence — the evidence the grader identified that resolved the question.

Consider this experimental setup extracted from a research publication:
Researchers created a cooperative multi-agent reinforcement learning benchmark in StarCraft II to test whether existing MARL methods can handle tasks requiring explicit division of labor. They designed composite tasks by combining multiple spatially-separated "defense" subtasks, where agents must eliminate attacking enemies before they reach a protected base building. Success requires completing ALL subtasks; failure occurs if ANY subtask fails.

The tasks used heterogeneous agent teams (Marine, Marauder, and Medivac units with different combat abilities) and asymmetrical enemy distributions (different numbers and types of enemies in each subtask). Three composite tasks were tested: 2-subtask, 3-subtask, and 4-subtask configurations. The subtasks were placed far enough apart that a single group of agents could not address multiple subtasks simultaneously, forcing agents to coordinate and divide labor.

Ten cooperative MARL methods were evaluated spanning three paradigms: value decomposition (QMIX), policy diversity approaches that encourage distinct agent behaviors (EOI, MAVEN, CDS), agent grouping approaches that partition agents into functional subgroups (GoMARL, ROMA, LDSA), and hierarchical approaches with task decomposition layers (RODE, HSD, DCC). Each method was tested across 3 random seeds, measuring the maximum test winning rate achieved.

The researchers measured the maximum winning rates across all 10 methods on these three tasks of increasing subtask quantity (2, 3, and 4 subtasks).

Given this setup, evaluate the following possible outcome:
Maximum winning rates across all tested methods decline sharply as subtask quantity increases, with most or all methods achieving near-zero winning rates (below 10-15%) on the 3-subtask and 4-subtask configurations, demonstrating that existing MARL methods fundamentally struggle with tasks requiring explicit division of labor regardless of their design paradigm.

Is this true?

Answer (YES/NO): YES